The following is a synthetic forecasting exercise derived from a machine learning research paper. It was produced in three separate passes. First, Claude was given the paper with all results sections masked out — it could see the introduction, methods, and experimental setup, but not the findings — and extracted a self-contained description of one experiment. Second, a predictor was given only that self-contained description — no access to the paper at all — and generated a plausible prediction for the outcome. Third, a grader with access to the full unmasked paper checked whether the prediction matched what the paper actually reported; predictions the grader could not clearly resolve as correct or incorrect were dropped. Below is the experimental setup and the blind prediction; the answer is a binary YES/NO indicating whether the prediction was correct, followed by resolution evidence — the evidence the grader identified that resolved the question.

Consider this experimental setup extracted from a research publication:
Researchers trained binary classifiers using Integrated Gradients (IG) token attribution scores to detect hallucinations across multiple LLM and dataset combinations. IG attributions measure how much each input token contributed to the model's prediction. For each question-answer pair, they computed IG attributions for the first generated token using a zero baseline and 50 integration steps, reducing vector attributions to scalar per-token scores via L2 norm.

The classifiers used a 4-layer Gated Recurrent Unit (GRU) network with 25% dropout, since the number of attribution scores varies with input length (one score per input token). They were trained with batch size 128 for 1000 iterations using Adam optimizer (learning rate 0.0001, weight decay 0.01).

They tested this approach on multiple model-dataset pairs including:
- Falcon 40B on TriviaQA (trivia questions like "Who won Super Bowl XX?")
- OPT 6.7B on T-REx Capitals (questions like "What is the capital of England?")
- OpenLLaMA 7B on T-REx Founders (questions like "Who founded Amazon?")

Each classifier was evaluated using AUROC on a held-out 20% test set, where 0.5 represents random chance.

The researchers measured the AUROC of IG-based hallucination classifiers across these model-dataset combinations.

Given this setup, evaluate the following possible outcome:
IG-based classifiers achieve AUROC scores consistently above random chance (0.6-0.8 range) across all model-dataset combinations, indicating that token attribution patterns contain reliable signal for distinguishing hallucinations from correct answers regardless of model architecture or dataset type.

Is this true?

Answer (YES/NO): NO